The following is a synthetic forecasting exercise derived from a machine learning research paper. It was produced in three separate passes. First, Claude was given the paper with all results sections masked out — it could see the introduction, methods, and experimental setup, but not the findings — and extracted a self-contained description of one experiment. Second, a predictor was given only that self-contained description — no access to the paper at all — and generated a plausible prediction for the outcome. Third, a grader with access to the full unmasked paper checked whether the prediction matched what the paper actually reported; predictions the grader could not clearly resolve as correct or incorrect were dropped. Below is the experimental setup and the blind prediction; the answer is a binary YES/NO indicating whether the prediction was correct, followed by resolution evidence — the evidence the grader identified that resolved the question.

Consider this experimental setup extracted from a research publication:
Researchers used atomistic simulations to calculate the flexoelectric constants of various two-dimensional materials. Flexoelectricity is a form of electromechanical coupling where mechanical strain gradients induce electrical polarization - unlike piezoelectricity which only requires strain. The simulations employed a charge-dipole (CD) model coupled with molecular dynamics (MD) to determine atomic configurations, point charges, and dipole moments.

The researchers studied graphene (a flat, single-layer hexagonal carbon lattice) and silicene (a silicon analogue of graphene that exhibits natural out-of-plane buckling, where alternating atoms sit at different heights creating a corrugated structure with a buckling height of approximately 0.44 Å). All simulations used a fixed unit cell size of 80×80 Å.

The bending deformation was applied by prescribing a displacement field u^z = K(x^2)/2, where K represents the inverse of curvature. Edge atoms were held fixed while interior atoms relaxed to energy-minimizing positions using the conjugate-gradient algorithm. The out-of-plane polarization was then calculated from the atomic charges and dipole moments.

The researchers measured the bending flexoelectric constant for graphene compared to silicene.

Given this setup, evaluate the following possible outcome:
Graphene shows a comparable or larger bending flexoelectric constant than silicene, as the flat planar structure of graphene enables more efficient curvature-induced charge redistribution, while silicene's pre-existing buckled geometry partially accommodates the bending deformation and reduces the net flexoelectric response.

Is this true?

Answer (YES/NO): NO